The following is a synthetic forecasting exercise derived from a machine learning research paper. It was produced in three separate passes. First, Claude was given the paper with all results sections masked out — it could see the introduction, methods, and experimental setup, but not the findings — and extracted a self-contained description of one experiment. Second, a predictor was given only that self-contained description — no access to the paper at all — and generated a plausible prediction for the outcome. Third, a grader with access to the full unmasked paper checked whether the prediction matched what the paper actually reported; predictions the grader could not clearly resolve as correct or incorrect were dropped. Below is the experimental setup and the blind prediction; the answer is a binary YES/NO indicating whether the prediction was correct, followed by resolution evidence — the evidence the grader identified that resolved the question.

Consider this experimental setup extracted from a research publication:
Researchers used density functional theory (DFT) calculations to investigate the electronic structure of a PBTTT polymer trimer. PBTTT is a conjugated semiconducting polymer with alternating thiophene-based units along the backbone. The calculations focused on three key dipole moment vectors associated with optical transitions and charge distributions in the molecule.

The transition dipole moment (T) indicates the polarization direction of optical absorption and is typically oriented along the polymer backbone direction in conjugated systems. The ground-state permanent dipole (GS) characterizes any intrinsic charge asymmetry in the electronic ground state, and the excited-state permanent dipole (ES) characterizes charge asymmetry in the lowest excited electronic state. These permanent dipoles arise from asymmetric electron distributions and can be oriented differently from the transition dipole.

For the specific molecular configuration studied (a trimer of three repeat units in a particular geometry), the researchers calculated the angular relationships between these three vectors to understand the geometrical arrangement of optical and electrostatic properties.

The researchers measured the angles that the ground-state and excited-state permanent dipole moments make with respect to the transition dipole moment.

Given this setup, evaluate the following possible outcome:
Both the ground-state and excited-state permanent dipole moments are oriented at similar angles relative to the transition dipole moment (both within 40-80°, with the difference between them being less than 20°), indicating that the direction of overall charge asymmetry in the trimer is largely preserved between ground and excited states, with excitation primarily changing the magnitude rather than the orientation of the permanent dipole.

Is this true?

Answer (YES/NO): NO